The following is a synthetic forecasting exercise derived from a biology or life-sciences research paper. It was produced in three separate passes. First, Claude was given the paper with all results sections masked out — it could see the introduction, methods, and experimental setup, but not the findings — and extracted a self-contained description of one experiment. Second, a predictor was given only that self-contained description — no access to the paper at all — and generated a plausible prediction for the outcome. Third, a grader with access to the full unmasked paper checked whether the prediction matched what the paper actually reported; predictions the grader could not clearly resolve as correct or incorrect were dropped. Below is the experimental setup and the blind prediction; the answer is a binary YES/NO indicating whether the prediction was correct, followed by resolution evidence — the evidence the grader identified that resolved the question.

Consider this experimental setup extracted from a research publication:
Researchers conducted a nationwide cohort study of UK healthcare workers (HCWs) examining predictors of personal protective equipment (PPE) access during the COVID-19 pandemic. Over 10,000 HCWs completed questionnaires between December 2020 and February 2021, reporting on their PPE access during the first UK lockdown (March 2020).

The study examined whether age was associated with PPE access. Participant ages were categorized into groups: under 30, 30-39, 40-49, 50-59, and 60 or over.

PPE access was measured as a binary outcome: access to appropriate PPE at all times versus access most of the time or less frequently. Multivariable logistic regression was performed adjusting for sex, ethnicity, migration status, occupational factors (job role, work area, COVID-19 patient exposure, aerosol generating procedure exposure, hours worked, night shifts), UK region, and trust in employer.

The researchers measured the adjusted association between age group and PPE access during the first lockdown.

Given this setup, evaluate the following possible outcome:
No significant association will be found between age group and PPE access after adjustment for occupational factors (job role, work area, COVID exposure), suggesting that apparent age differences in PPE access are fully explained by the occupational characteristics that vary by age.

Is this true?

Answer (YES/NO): NO